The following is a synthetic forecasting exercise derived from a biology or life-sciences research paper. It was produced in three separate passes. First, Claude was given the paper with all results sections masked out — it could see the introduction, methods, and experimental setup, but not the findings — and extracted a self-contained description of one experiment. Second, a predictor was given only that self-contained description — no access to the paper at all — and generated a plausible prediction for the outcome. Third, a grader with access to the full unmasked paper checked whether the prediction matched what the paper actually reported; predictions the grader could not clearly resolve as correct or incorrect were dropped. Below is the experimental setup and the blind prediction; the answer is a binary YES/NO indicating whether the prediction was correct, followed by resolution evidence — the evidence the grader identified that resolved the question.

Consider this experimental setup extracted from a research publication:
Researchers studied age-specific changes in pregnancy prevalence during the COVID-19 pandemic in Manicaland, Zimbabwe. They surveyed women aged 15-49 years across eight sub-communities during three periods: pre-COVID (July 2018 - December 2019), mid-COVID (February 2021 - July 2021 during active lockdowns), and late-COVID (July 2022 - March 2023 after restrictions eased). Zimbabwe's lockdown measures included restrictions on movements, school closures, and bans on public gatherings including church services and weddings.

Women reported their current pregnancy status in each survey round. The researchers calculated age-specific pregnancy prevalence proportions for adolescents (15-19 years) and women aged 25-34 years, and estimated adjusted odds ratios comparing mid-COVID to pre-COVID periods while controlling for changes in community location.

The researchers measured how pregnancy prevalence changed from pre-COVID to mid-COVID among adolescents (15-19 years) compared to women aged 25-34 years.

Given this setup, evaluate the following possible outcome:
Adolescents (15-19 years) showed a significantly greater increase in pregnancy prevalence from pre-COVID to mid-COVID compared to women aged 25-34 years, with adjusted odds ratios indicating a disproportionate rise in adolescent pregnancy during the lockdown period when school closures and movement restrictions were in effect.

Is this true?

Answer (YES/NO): NO